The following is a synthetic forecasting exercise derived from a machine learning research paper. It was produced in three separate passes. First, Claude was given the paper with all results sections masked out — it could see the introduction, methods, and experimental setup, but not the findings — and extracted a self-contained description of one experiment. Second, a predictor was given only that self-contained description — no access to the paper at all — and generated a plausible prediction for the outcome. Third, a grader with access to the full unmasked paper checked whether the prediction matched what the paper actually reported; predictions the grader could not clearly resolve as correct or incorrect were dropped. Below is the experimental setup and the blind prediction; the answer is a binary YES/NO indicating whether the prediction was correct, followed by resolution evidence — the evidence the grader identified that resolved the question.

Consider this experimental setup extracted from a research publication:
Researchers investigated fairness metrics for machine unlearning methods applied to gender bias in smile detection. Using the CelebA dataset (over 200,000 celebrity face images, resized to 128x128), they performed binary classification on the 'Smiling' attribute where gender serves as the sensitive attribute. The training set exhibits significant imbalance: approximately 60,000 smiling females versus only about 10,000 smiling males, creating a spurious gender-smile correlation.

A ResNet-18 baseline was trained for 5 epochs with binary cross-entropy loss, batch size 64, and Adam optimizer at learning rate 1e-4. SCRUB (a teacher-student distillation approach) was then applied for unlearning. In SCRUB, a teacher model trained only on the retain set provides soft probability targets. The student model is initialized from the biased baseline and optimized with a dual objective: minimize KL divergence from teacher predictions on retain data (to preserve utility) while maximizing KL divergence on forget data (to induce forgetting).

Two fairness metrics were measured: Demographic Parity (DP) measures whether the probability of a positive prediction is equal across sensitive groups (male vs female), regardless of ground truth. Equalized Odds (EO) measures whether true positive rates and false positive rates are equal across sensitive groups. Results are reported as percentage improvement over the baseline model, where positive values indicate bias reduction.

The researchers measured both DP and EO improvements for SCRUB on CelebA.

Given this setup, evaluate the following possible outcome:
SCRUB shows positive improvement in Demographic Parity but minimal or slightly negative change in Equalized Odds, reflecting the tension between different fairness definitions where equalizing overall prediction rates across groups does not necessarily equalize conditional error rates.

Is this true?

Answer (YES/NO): NO